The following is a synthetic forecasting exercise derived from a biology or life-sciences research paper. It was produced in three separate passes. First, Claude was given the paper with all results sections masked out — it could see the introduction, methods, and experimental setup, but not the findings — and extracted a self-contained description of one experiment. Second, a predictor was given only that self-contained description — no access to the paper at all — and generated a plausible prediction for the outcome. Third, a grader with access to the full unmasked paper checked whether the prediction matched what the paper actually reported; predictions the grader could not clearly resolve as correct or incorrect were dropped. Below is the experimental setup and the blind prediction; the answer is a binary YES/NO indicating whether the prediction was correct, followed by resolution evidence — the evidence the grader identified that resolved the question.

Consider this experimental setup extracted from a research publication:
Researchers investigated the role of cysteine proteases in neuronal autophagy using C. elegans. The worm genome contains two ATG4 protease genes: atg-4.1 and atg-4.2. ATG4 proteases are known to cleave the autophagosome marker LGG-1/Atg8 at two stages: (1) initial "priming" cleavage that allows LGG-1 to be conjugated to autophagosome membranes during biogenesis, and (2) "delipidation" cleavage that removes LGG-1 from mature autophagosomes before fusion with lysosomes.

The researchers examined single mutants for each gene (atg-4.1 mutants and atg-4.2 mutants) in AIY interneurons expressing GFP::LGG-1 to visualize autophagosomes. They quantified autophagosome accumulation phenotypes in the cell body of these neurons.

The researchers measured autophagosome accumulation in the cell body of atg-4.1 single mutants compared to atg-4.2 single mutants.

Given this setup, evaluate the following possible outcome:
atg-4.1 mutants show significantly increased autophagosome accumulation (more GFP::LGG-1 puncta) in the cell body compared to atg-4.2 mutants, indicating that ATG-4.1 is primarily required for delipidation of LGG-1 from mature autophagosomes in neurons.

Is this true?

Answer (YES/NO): NO